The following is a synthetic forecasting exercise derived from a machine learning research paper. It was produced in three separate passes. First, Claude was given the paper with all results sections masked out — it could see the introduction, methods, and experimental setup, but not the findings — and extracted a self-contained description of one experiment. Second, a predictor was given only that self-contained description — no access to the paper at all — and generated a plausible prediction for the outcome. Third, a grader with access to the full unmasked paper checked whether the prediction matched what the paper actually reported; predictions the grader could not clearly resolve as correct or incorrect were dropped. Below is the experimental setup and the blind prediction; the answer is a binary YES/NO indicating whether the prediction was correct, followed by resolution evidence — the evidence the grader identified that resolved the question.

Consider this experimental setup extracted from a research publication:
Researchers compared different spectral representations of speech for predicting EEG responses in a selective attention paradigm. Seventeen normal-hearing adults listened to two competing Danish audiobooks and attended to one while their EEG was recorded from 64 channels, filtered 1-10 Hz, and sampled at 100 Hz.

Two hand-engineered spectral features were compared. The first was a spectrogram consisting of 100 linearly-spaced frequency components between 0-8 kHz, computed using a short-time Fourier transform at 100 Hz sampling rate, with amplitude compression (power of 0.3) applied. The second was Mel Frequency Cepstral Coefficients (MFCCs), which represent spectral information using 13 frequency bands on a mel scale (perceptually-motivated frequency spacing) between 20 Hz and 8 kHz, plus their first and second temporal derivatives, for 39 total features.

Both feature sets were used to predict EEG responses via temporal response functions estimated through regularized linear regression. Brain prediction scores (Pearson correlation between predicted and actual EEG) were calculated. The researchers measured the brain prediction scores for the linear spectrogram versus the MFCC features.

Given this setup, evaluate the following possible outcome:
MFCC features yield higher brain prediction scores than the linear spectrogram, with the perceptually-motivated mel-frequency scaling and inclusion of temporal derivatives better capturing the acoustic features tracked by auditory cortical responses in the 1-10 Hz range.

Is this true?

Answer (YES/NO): YES